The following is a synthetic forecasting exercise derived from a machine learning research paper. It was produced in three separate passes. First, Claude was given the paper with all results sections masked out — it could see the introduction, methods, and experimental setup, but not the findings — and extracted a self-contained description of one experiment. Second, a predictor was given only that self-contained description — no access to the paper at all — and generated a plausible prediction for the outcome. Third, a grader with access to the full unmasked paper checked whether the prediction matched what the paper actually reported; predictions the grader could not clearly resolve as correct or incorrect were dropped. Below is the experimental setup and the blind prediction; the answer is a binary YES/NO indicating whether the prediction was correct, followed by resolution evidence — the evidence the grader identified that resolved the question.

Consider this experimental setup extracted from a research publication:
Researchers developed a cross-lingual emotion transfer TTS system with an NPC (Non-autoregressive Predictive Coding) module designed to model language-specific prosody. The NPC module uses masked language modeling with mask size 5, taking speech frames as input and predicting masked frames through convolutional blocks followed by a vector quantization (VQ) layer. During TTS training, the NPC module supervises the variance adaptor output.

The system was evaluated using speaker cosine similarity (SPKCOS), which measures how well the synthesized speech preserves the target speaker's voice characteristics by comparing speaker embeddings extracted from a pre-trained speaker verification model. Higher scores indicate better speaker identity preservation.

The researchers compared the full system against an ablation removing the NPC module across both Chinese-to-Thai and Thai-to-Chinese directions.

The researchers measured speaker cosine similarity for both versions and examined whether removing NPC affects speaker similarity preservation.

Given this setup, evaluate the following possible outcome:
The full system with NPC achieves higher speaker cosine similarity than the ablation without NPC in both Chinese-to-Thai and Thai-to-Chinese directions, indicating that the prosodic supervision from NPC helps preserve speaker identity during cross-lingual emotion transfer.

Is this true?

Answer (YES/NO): YES